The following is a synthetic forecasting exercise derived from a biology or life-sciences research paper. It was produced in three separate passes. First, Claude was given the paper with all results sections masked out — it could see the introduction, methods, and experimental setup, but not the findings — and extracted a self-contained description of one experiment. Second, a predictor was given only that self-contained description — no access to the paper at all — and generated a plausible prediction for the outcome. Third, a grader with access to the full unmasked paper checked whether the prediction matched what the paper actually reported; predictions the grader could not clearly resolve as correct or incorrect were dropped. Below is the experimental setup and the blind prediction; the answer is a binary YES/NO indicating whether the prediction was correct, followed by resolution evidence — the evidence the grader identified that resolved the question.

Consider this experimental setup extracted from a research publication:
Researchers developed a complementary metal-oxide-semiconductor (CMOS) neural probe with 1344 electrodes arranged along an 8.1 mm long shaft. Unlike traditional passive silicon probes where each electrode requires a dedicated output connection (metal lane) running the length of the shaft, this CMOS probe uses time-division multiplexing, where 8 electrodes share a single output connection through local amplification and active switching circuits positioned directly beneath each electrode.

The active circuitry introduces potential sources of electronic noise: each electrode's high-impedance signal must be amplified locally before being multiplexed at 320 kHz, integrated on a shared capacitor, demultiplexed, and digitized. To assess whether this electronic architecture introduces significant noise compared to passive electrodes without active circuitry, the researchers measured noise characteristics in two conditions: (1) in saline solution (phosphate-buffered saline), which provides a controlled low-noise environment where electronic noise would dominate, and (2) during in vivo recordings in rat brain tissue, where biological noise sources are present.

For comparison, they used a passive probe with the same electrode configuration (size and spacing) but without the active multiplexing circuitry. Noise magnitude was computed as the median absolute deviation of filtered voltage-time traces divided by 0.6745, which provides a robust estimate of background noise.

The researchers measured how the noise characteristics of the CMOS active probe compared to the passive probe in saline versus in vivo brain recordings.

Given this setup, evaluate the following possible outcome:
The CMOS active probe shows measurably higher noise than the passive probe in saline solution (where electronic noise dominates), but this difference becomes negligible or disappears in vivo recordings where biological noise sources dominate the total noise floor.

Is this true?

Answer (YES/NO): YES